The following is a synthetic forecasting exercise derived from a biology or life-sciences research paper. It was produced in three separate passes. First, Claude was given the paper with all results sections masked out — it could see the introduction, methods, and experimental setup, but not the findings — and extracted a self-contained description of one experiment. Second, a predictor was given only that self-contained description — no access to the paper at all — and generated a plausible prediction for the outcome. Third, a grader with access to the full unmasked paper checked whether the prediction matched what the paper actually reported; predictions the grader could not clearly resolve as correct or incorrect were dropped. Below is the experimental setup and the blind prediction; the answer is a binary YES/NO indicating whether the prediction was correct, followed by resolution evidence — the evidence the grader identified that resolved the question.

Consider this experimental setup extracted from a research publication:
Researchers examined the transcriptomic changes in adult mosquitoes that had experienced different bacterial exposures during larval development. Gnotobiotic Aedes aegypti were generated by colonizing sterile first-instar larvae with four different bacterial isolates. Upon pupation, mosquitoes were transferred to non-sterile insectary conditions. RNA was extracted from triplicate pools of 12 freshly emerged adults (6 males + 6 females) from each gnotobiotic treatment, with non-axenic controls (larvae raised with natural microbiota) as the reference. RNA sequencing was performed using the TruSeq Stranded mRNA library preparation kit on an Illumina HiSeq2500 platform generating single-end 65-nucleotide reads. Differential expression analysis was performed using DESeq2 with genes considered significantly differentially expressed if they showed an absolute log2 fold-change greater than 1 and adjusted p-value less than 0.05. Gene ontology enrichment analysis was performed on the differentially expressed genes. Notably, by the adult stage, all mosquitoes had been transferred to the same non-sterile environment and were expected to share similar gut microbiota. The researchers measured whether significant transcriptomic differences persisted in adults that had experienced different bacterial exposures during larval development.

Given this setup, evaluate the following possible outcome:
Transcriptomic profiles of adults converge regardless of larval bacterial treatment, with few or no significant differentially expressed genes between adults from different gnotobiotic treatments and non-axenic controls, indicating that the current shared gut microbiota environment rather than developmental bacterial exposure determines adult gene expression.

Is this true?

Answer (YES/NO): NO